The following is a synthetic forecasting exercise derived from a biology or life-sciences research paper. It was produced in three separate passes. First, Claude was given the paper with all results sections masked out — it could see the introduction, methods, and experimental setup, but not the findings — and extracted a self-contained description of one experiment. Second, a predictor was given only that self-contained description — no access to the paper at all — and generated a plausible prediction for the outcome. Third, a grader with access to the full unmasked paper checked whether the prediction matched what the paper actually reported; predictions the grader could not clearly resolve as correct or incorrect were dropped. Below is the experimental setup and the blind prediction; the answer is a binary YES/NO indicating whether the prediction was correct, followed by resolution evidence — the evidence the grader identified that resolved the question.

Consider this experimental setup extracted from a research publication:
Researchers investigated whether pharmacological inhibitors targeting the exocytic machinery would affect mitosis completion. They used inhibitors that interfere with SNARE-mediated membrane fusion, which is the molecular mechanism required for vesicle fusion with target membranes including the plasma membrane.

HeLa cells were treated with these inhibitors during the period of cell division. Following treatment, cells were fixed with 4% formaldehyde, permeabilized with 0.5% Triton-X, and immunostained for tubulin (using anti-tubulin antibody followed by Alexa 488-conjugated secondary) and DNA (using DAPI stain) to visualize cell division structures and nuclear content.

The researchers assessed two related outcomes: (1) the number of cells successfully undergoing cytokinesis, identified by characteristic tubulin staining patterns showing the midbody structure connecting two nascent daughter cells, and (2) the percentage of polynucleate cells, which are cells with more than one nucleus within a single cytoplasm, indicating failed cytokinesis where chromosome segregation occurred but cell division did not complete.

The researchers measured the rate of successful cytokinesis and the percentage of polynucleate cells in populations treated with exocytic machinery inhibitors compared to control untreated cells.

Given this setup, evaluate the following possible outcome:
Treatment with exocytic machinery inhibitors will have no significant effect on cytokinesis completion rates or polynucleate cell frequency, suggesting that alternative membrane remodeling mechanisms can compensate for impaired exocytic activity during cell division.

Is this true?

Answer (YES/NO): NO